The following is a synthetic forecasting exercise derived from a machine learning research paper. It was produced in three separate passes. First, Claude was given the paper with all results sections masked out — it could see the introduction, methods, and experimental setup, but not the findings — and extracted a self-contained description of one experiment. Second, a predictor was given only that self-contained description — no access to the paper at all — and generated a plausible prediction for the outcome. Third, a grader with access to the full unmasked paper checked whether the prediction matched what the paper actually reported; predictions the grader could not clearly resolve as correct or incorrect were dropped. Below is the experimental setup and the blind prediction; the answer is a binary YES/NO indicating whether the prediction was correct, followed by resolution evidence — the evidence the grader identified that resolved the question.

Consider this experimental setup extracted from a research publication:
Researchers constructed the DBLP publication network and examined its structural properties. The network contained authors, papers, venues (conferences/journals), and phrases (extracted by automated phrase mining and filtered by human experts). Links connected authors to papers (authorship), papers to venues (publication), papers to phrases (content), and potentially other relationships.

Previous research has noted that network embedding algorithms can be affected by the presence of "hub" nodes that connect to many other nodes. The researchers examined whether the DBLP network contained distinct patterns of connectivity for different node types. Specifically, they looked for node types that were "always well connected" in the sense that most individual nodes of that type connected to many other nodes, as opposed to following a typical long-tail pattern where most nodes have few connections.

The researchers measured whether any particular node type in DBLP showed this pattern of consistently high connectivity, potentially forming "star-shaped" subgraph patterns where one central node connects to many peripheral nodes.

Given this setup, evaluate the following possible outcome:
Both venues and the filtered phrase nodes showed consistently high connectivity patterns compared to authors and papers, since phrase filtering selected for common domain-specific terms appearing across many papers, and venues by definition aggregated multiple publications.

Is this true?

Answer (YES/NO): NO